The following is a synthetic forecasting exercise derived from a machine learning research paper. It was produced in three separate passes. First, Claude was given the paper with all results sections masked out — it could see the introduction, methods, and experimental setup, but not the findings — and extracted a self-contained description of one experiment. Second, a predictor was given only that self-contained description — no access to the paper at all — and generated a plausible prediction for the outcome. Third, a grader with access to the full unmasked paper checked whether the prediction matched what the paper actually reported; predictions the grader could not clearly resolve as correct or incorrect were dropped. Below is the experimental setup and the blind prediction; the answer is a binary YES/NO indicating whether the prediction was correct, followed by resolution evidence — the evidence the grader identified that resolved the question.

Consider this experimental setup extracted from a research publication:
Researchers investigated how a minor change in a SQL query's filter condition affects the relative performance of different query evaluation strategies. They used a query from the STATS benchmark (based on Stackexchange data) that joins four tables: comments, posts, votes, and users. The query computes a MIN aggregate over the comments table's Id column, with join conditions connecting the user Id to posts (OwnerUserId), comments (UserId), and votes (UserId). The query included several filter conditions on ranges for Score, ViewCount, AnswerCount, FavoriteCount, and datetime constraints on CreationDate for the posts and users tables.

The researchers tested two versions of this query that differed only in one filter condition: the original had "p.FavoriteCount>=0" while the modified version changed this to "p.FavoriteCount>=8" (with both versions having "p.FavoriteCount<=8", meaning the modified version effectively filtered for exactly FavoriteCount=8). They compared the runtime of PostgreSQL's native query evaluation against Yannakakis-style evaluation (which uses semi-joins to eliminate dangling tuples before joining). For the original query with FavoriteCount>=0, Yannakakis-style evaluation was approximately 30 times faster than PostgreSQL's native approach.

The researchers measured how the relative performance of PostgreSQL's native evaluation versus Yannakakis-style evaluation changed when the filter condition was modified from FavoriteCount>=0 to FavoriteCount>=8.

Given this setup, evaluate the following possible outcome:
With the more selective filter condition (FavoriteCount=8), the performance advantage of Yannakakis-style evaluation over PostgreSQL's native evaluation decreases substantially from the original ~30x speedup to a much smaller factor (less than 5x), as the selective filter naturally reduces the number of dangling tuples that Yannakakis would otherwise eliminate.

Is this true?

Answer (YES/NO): NO